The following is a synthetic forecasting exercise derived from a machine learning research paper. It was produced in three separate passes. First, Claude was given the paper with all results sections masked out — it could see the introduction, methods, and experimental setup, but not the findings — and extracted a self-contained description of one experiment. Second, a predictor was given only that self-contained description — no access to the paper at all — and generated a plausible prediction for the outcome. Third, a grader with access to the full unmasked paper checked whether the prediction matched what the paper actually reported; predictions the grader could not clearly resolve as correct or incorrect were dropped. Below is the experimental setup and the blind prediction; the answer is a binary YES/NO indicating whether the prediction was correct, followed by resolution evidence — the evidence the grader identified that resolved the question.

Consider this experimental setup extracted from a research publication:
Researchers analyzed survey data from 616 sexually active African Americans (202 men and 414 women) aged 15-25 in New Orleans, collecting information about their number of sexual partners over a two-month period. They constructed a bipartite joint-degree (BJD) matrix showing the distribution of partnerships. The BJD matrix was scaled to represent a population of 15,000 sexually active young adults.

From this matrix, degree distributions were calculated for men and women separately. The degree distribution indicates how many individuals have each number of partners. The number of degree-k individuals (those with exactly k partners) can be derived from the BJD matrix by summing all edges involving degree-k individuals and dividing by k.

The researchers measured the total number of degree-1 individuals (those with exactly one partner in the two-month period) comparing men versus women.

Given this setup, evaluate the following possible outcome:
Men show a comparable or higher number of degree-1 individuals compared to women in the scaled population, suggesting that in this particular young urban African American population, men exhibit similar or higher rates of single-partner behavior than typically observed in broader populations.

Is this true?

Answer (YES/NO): NO